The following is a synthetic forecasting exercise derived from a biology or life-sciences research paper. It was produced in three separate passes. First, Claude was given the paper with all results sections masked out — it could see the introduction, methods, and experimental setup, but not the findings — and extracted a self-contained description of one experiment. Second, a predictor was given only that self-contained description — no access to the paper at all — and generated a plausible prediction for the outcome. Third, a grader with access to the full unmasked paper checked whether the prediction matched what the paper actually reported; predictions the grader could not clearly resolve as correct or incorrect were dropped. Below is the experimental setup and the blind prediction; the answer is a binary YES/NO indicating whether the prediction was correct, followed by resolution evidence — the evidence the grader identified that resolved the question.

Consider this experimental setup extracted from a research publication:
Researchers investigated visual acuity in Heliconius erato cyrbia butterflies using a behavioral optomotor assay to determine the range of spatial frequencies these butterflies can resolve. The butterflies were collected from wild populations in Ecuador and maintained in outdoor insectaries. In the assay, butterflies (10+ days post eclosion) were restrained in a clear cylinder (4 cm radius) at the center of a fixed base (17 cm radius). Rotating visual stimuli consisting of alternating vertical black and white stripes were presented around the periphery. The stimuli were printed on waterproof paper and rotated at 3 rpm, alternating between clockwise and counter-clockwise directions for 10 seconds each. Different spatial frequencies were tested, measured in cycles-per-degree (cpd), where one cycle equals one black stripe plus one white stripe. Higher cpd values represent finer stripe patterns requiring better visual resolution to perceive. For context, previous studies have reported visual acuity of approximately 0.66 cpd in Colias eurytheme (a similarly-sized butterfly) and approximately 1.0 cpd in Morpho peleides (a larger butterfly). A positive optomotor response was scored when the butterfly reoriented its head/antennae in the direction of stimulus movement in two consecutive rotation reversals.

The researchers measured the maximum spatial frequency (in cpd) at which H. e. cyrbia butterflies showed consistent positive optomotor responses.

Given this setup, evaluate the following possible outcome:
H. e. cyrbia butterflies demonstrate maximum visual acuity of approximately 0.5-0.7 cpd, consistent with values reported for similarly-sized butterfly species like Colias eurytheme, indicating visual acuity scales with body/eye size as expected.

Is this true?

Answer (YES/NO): NO